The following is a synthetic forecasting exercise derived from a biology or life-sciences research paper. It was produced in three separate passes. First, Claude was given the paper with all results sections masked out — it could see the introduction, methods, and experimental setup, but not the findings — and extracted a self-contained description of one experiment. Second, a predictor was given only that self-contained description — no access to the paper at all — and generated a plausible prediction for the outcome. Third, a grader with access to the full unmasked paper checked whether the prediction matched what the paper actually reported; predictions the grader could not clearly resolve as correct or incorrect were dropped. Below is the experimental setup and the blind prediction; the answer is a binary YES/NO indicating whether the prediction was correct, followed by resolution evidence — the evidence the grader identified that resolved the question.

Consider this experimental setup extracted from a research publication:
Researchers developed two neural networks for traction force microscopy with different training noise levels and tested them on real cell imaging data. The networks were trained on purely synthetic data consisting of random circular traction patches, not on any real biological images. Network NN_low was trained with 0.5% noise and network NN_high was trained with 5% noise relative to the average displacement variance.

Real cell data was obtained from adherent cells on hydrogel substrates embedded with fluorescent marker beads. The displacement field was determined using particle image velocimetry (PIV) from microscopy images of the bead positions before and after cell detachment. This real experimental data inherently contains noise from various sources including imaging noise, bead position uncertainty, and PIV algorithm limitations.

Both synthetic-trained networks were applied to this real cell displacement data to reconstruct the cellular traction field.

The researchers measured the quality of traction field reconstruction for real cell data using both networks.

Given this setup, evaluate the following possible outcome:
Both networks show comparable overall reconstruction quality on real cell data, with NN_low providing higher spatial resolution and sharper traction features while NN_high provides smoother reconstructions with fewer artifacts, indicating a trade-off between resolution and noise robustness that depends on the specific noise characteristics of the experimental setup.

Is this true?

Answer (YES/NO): NO